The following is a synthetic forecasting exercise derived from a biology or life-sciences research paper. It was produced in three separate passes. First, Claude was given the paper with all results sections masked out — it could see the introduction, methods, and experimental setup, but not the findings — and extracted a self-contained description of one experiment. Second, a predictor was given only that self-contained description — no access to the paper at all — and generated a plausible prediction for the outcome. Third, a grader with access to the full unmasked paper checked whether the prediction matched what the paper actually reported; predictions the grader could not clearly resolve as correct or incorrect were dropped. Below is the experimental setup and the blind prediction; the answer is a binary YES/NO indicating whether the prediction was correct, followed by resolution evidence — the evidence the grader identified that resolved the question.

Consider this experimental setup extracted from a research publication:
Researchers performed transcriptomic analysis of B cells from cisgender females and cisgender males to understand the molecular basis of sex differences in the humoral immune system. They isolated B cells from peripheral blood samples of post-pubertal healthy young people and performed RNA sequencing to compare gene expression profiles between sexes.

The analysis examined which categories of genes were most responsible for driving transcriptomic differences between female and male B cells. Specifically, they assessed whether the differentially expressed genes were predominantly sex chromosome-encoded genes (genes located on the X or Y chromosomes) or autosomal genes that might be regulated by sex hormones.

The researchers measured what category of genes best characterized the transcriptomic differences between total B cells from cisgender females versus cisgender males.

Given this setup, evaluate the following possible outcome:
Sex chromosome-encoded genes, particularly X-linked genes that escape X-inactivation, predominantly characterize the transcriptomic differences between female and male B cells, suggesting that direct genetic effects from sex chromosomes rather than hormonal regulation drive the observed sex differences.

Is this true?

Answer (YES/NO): NO